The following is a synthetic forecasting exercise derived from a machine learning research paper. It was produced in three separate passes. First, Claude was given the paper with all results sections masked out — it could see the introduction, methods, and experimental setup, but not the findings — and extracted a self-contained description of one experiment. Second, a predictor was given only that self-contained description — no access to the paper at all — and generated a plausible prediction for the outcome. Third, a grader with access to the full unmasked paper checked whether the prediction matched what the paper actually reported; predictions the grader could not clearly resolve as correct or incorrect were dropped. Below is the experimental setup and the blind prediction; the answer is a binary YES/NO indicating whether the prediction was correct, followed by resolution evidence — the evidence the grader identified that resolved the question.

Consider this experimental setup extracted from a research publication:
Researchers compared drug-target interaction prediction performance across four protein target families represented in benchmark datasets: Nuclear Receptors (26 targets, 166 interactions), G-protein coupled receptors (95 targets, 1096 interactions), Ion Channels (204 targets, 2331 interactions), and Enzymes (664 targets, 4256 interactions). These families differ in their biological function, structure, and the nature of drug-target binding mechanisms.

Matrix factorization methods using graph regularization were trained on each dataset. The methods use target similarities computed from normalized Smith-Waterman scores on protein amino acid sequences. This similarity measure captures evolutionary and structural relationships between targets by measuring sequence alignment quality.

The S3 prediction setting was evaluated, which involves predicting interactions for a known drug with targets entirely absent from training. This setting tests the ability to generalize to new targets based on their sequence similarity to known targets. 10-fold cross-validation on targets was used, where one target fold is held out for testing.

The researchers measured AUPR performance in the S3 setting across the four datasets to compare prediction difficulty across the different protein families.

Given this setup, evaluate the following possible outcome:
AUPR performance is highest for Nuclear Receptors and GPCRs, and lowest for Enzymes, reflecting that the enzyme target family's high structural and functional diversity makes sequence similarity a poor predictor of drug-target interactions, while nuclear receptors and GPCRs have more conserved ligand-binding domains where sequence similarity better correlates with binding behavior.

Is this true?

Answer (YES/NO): NO